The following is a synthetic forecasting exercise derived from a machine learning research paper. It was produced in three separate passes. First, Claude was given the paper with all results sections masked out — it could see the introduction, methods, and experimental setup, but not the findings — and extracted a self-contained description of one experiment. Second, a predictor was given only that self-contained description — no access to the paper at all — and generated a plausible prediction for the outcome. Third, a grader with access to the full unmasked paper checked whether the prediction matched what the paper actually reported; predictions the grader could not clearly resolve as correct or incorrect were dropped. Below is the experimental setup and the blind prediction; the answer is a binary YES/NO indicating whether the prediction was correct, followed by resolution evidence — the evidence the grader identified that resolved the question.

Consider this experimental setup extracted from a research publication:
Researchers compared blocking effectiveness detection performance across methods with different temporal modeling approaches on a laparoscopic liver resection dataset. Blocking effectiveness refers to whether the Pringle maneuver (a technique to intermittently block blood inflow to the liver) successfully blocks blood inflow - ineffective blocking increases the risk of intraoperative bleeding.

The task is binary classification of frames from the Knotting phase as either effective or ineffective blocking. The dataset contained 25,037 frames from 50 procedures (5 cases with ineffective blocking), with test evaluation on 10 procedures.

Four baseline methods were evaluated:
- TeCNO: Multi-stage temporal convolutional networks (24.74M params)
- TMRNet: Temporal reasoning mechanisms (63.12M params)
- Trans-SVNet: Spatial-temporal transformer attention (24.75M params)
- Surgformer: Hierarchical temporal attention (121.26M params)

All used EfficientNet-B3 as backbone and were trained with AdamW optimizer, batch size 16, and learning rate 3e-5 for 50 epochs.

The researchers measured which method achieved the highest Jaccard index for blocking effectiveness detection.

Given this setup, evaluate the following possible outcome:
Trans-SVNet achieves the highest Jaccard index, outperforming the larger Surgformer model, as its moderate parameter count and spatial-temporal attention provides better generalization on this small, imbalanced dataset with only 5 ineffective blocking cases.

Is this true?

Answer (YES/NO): YES